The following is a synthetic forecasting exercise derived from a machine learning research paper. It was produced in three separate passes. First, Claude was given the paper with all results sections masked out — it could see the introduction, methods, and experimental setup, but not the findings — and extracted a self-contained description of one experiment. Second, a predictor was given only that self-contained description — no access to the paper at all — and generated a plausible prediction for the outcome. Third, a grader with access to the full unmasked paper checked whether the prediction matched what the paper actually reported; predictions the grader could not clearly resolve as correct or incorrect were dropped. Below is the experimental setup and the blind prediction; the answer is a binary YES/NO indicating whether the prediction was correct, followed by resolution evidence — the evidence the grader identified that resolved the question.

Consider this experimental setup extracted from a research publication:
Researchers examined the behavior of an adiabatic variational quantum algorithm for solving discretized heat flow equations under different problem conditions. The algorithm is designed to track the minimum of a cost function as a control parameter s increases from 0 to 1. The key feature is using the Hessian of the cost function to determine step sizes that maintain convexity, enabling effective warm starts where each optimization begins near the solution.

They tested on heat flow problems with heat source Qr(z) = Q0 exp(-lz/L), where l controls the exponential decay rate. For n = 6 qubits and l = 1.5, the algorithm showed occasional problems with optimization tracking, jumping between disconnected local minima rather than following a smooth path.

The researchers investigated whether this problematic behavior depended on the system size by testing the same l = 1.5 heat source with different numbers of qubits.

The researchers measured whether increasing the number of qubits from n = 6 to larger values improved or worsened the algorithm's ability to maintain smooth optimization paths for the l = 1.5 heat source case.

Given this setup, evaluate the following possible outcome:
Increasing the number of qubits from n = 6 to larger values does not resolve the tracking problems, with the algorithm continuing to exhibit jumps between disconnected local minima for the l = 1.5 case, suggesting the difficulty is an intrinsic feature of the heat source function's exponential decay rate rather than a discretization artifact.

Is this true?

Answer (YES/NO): NO